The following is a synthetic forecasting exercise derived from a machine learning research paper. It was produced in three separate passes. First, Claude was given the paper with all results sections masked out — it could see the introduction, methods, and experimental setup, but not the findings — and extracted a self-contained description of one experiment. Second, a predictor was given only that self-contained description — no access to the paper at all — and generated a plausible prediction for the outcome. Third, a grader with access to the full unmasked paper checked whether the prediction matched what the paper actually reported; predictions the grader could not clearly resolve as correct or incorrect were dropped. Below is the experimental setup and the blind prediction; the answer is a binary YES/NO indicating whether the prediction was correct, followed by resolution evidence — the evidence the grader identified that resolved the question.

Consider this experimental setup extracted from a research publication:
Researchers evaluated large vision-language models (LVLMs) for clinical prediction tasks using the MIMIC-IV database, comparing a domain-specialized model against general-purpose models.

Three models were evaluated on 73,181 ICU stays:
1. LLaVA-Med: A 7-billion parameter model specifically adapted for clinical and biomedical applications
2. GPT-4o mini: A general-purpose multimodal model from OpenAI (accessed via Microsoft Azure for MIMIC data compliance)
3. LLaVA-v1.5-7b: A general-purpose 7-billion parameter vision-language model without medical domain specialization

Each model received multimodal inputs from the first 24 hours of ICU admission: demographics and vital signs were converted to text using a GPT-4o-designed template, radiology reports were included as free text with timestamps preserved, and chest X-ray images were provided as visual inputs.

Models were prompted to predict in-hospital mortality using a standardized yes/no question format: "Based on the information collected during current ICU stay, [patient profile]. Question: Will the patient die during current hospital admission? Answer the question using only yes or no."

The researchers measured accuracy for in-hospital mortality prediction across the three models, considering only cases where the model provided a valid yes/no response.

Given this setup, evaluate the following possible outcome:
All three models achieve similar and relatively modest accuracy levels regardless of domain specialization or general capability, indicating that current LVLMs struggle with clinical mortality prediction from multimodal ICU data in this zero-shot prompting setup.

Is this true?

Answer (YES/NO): NO